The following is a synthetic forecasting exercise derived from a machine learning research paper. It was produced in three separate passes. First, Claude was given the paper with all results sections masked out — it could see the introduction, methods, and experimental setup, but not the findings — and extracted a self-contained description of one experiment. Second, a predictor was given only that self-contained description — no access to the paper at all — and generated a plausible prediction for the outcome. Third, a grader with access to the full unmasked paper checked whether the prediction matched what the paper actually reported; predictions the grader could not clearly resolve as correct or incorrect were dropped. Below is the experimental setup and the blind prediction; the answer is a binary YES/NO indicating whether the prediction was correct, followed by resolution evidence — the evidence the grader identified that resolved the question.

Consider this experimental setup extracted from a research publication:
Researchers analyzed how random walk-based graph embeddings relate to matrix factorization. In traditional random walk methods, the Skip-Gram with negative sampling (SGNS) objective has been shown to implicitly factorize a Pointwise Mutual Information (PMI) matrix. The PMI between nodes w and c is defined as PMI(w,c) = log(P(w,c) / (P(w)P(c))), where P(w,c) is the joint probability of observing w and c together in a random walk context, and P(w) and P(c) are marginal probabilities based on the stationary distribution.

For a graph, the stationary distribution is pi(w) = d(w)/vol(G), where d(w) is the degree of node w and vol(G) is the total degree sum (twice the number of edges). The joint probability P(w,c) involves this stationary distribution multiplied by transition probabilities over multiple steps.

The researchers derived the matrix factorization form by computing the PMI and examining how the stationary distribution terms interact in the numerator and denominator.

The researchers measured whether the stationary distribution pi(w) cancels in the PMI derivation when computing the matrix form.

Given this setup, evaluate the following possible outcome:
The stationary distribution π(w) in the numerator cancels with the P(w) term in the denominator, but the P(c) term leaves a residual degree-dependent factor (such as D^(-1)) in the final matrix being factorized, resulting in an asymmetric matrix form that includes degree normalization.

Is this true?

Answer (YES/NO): YES